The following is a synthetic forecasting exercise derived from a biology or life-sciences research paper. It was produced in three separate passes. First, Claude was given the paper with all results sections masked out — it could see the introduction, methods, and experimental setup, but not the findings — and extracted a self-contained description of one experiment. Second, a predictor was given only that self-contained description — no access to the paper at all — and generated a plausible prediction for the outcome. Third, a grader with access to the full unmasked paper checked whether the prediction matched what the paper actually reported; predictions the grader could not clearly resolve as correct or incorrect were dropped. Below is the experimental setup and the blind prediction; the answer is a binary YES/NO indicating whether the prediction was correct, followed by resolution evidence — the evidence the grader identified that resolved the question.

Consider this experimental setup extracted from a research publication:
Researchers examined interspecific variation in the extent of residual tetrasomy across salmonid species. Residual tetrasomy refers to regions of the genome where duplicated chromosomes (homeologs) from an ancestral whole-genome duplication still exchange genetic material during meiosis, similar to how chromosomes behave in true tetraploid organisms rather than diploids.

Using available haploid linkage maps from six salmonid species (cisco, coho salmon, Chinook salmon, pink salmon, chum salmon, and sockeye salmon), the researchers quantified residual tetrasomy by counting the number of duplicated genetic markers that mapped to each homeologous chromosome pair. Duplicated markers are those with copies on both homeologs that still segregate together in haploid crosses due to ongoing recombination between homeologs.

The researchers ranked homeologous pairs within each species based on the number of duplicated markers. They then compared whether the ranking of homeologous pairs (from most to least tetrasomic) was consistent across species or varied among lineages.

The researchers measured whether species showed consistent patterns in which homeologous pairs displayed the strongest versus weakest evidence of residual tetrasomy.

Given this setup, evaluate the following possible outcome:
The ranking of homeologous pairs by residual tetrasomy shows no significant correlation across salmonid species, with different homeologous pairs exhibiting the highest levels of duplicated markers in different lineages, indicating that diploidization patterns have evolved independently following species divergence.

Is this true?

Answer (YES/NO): NO